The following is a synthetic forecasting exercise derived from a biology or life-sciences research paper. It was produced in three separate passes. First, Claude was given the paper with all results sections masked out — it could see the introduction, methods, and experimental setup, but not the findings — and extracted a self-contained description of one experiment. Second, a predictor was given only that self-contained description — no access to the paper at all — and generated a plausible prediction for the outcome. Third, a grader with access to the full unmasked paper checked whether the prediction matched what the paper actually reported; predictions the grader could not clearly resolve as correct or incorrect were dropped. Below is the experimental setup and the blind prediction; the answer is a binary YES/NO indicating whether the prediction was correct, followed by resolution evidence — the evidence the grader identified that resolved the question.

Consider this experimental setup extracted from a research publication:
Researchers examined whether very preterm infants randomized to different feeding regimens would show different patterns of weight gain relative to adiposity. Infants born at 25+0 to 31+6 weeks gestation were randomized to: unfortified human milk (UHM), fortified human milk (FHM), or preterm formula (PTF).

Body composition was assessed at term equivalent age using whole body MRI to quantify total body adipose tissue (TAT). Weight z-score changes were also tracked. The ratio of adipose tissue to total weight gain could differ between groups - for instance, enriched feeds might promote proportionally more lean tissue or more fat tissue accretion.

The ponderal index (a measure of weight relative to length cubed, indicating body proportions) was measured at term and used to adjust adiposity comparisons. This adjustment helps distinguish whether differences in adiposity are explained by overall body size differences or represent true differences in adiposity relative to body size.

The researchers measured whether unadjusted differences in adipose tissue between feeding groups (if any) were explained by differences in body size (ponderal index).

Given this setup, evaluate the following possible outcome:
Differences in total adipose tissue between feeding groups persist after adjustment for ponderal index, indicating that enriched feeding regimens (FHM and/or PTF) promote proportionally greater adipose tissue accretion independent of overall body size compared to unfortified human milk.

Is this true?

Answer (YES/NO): NO